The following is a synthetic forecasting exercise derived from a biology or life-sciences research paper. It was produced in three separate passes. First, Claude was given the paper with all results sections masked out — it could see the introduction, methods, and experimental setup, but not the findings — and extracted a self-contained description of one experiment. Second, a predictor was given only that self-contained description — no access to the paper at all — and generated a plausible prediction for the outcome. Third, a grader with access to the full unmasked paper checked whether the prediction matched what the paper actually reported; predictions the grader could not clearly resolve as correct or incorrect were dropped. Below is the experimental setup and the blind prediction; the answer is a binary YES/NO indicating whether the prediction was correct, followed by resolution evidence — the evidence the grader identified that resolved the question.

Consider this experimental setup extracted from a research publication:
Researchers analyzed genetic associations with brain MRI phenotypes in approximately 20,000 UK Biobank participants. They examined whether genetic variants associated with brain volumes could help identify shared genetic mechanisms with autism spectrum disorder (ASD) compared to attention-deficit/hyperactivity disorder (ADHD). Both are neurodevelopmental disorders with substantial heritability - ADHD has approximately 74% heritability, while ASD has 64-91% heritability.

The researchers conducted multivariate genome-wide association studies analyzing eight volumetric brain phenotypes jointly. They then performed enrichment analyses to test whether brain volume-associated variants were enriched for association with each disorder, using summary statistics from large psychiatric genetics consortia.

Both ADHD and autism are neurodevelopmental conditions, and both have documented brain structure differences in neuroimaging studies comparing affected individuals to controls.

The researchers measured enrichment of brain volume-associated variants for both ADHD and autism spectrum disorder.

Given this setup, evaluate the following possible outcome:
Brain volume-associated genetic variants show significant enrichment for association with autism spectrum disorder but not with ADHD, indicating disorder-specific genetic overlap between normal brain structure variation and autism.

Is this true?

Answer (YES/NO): NO